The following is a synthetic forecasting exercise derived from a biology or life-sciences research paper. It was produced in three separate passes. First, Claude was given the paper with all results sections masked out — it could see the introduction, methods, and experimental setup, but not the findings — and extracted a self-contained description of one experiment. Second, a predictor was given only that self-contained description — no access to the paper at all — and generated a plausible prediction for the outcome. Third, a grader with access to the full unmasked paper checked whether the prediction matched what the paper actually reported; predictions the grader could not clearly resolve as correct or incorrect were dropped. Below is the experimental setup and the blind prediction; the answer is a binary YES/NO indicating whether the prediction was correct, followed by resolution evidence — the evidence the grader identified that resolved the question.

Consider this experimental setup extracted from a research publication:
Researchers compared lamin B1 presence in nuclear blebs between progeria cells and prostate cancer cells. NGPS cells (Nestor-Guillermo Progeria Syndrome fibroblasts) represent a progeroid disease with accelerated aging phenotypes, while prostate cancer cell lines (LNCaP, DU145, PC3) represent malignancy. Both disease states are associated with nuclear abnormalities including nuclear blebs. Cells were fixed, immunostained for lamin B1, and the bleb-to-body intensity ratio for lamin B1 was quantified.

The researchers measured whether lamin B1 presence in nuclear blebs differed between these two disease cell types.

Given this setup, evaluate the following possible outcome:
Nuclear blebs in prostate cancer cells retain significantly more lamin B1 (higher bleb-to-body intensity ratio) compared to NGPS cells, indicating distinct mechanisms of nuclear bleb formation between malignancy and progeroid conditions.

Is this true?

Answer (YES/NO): YES